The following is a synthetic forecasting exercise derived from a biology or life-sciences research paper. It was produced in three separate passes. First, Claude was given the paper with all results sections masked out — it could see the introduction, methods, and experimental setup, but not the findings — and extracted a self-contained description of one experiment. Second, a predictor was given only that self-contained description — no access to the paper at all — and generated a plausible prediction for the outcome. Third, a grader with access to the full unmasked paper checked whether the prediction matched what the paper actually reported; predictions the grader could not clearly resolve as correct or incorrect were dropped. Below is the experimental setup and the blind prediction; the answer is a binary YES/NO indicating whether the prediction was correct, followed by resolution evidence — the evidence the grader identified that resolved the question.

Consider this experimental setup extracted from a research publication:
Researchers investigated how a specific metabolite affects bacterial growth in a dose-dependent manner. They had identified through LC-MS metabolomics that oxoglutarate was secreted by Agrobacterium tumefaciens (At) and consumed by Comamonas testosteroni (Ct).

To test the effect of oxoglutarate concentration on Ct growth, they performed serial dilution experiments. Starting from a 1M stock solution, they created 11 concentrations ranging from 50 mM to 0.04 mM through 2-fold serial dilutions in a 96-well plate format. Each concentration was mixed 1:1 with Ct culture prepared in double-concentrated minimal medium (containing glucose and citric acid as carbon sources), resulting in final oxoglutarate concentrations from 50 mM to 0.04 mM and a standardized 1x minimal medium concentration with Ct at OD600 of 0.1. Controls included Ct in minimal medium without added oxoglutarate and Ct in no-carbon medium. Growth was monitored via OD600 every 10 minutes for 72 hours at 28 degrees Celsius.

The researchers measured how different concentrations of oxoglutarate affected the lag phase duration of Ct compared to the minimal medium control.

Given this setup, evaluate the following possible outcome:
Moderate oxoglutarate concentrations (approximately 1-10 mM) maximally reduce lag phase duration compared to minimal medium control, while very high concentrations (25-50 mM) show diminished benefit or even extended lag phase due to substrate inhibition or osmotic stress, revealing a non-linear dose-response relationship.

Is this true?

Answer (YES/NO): YES